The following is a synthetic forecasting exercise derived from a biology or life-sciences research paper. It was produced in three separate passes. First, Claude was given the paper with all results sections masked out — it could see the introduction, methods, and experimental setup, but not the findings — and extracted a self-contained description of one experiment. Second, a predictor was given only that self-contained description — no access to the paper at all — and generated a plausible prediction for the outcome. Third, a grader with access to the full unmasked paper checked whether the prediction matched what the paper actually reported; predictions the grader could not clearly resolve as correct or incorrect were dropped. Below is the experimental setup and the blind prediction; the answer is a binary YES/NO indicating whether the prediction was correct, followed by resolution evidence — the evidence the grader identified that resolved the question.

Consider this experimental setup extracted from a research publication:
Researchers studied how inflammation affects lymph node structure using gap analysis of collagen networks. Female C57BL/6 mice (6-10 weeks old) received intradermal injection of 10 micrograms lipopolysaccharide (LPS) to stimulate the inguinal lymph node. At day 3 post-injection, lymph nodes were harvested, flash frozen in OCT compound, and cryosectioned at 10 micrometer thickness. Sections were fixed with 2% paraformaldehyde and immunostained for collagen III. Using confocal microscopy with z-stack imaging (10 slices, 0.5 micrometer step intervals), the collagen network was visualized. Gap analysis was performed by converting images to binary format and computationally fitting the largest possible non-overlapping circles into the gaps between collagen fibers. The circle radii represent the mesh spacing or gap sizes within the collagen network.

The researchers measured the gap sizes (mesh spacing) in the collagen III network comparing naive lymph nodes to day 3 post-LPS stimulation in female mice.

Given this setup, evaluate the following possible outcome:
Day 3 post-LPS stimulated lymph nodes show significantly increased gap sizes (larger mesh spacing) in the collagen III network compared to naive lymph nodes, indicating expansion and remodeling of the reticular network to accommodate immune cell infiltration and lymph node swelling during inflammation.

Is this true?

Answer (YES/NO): NO